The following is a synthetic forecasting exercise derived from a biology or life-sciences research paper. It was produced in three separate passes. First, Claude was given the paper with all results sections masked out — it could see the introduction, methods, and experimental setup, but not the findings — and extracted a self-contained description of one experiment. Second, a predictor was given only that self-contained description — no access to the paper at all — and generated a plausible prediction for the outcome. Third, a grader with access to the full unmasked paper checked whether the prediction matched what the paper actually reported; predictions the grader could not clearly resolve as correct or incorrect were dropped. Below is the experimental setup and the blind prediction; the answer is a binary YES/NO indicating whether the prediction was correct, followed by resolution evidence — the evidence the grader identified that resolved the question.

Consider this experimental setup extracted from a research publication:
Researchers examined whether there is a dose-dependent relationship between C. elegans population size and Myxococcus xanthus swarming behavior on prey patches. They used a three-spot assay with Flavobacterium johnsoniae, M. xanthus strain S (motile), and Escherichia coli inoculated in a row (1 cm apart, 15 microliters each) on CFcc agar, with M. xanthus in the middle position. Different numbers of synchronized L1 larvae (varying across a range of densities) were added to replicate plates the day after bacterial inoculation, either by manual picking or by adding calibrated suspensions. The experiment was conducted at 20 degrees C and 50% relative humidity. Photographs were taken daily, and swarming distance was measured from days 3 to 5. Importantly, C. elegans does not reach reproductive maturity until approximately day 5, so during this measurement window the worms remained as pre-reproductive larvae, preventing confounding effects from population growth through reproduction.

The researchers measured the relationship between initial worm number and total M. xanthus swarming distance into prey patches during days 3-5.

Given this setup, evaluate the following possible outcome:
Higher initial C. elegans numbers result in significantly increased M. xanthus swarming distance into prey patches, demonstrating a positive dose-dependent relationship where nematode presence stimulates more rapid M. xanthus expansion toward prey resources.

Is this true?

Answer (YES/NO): NO